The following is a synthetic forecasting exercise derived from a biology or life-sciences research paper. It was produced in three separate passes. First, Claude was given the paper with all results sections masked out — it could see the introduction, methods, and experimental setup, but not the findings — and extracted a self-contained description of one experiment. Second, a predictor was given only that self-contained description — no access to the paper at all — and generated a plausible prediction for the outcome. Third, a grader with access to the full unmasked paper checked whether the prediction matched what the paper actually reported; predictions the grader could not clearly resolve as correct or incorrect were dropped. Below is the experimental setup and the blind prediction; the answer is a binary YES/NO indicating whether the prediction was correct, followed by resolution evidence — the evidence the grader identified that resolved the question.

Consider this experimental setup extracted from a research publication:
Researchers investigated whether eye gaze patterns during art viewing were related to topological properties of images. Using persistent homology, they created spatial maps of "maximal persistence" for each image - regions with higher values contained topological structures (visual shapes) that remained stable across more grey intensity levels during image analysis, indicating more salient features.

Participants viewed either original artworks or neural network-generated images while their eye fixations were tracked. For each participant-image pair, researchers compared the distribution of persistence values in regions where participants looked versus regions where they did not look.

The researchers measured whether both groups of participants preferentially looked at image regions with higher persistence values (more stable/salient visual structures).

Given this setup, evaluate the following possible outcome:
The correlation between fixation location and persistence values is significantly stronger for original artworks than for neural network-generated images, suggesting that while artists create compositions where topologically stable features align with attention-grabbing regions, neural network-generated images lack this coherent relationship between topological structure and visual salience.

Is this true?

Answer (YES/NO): NO